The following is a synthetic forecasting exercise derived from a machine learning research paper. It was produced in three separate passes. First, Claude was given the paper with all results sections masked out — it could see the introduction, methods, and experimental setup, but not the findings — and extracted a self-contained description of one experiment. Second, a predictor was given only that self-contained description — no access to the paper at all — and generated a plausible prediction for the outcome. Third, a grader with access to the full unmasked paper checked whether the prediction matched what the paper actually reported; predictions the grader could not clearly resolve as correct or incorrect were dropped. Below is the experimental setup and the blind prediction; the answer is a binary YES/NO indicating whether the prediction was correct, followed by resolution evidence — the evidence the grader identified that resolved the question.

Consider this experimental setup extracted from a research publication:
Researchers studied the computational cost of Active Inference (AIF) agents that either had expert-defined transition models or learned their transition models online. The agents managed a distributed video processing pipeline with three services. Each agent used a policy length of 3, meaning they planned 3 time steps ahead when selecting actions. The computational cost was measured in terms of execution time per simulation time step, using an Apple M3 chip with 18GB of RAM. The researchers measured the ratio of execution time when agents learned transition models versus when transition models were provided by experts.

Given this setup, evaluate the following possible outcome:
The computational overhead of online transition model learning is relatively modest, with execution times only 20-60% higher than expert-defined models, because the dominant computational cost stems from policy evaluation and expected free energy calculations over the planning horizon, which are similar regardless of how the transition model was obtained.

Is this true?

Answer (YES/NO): NO